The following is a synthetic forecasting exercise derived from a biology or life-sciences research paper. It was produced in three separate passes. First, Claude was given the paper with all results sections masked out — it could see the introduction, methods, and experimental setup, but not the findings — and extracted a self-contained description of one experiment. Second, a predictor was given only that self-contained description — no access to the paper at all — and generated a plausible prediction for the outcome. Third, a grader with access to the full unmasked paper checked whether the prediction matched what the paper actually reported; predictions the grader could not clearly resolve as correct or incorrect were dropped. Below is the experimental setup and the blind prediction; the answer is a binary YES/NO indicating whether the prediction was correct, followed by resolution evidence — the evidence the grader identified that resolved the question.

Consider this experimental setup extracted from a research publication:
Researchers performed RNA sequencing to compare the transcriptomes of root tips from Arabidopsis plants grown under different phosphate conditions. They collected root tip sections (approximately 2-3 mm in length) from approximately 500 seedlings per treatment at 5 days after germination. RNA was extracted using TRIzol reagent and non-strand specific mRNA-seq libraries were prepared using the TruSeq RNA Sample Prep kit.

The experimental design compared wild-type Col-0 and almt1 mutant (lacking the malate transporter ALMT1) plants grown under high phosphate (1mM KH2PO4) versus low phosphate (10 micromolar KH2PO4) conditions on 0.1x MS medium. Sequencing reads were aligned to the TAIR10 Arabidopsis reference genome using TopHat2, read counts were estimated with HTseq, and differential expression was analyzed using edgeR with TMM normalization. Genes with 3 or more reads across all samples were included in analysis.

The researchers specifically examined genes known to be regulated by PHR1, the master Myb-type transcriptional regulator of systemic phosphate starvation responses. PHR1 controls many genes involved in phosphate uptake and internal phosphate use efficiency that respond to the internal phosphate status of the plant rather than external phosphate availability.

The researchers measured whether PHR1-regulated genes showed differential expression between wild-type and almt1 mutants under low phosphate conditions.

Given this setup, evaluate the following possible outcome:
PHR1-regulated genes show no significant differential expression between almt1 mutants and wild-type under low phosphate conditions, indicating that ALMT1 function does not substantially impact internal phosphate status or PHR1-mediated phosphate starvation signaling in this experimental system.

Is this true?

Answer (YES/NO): NO